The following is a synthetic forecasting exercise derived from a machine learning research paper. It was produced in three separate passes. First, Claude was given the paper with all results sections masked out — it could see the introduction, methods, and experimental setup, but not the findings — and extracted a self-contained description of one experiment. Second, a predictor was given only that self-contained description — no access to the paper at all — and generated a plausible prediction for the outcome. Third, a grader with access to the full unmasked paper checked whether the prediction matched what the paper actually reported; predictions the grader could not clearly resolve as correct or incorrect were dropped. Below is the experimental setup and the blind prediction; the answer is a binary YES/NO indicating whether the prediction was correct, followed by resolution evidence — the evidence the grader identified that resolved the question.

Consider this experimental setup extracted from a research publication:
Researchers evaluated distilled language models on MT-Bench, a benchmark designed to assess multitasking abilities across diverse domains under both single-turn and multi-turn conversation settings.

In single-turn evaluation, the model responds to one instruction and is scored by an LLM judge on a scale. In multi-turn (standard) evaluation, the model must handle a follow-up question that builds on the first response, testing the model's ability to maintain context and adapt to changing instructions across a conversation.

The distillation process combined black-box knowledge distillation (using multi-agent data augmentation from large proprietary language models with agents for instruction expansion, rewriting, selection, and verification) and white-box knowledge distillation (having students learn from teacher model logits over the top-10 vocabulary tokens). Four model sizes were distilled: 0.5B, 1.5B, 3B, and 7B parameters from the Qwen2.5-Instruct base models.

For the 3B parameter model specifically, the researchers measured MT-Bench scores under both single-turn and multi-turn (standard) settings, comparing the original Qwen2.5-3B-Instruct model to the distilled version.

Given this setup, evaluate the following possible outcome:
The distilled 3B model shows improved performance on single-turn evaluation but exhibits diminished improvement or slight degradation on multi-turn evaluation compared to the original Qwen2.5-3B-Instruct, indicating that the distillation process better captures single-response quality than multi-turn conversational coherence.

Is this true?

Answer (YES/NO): NO